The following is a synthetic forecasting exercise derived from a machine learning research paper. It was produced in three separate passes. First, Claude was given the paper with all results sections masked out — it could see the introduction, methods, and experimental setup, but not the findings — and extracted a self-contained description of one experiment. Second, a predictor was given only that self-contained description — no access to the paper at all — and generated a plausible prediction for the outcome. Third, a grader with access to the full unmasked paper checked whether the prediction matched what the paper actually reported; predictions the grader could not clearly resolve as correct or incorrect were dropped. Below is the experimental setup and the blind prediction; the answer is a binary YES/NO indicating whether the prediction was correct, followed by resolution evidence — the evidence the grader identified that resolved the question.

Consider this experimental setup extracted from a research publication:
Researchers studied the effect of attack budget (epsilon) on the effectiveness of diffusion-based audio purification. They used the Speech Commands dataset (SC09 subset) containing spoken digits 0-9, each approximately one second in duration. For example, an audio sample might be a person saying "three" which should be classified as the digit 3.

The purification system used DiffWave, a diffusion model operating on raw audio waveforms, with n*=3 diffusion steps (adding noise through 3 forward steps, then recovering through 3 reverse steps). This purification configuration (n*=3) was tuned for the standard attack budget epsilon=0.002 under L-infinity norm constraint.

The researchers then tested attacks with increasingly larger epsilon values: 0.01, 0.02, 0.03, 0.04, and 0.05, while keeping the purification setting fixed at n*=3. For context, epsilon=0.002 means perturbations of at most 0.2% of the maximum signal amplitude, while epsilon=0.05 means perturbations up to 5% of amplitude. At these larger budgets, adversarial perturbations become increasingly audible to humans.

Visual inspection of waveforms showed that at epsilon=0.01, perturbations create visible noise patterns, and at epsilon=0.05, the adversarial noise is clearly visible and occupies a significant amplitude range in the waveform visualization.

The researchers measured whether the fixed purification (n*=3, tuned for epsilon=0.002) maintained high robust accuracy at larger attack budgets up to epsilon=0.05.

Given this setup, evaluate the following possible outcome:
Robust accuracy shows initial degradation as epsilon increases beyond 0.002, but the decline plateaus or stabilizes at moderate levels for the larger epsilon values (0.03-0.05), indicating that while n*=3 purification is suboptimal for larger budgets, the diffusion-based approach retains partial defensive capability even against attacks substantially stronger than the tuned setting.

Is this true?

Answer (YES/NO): NO